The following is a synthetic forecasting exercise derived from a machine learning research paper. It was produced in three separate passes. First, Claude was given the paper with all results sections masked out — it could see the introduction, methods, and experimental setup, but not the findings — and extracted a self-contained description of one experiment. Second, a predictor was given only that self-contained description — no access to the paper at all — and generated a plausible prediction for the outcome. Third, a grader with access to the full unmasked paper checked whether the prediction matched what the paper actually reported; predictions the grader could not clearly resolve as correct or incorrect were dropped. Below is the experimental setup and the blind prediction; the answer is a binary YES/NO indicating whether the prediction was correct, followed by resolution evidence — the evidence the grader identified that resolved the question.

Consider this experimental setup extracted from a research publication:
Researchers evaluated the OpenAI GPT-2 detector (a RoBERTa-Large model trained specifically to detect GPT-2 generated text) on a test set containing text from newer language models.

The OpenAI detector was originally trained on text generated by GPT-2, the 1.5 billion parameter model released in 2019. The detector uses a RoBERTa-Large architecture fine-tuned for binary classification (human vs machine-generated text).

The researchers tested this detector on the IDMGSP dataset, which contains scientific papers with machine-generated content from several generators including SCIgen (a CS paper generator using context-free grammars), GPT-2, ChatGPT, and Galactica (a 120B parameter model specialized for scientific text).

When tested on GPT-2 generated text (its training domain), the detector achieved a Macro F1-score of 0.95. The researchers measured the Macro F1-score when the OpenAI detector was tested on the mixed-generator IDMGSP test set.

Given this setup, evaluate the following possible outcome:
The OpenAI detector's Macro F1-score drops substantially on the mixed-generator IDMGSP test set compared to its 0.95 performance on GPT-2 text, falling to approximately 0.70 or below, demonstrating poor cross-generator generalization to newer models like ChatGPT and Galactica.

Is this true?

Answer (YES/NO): NO